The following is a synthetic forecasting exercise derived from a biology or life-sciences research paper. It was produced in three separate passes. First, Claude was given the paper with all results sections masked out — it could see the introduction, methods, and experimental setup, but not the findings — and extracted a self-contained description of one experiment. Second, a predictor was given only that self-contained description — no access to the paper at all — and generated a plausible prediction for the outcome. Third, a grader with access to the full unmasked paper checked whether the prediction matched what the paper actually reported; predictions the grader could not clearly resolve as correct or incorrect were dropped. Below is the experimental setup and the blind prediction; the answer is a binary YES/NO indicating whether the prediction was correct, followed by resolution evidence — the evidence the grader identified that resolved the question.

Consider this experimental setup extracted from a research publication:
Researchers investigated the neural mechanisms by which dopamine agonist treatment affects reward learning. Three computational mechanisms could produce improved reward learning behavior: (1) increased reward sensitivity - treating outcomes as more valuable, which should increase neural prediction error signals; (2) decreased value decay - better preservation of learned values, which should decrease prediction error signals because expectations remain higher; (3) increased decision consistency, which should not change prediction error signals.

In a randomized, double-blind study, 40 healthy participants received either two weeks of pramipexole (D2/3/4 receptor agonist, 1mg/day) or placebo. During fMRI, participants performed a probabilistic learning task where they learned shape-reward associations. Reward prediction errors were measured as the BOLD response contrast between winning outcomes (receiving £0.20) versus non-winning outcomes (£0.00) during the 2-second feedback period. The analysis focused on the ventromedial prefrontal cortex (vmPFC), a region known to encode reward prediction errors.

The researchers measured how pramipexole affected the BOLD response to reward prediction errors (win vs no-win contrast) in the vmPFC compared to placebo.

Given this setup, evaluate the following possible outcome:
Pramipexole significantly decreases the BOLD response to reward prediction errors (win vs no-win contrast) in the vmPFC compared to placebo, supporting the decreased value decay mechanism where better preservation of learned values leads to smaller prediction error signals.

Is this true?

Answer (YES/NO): YES